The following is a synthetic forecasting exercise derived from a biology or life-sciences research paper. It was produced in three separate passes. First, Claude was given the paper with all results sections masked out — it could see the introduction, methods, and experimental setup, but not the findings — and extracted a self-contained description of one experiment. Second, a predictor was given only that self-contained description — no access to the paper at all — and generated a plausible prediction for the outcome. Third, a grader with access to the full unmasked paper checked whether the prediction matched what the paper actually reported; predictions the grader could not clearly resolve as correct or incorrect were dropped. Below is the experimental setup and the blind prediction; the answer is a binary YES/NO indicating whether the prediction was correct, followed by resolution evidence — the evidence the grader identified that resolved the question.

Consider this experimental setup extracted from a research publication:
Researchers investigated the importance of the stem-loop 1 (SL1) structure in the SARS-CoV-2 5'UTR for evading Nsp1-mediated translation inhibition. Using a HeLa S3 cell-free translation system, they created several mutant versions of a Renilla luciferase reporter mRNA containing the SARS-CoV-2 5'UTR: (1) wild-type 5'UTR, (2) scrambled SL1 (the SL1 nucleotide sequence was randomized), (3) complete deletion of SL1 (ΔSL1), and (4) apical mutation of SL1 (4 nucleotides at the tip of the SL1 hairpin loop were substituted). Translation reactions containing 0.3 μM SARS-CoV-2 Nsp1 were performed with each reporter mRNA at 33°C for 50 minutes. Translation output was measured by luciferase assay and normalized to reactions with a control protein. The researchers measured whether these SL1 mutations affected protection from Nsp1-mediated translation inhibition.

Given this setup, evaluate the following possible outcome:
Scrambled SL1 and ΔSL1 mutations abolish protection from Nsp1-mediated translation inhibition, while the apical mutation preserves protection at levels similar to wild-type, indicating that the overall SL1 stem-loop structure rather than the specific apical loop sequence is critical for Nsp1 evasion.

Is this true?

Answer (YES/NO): NO